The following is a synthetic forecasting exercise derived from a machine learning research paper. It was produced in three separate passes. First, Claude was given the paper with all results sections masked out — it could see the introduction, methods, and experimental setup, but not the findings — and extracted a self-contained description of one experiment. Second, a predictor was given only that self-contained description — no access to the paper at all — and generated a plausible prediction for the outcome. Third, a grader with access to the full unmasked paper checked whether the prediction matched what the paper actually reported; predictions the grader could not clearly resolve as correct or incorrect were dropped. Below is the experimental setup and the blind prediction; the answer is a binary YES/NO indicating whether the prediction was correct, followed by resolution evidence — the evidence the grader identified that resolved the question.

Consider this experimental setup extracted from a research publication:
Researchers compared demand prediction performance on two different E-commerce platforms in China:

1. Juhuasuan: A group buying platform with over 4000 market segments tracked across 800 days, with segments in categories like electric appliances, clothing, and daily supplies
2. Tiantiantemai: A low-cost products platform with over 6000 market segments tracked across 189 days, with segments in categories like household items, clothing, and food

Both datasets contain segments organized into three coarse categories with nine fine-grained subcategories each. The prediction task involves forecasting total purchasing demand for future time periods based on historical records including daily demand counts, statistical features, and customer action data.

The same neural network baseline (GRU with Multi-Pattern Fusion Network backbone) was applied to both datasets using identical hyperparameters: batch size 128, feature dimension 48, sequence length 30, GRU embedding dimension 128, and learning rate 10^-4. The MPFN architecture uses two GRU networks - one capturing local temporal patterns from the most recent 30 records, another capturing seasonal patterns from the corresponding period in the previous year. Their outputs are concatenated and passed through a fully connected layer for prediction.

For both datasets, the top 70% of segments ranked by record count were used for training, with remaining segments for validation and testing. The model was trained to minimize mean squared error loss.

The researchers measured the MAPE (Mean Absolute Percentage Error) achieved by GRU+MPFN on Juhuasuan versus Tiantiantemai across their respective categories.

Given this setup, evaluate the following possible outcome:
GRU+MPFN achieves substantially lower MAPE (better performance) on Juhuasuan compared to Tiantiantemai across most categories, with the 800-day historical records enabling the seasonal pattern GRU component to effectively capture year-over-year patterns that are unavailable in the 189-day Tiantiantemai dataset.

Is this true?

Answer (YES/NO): YES